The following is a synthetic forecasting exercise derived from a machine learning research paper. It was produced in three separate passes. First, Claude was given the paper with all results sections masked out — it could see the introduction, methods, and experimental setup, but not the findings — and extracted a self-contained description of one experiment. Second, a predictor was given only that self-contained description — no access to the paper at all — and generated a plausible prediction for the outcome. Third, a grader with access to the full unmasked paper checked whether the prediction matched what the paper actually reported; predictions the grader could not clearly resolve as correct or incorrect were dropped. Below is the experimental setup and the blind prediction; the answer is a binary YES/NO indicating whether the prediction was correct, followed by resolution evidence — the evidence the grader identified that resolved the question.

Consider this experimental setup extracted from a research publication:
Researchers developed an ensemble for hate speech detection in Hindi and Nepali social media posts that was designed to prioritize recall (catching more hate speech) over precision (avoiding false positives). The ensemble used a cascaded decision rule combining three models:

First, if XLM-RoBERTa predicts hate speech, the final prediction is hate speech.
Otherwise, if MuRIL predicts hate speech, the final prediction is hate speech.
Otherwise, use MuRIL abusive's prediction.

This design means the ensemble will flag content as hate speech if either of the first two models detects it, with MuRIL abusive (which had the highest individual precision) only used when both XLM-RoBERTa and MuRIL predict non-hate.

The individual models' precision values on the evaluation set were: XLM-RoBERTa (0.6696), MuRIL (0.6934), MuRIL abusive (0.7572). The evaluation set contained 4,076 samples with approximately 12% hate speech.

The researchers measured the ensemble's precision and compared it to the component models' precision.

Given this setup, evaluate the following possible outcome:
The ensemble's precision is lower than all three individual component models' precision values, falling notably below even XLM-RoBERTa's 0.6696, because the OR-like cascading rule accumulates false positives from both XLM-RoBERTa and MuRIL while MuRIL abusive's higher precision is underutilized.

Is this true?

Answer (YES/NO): NO